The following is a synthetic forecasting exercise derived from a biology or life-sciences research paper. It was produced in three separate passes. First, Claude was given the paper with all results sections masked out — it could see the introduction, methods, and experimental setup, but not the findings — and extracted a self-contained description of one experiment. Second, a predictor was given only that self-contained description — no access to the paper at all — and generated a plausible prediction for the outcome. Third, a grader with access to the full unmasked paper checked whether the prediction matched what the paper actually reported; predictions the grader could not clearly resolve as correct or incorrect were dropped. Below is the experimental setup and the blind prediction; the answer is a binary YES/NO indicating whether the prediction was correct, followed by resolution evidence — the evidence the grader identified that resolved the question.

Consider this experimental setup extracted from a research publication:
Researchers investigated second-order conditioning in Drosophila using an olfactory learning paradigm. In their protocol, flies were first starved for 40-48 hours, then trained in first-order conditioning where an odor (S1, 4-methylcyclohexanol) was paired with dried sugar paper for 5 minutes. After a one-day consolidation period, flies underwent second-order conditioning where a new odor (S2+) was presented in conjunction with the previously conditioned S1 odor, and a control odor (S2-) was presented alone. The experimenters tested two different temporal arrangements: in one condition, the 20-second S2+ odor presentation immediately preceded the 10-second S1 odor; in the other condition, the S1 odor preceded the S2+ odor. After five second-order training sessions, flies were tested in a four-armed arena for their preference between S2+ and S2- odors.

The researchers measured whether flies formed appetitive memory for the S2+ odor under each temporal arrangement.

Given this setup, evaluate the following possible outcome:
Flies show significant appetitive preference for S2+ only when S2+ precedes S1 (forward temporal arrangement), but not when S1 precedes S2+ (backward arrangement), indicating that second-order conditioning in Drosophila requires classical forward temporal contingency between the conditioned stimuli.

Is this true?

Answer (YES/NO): YES